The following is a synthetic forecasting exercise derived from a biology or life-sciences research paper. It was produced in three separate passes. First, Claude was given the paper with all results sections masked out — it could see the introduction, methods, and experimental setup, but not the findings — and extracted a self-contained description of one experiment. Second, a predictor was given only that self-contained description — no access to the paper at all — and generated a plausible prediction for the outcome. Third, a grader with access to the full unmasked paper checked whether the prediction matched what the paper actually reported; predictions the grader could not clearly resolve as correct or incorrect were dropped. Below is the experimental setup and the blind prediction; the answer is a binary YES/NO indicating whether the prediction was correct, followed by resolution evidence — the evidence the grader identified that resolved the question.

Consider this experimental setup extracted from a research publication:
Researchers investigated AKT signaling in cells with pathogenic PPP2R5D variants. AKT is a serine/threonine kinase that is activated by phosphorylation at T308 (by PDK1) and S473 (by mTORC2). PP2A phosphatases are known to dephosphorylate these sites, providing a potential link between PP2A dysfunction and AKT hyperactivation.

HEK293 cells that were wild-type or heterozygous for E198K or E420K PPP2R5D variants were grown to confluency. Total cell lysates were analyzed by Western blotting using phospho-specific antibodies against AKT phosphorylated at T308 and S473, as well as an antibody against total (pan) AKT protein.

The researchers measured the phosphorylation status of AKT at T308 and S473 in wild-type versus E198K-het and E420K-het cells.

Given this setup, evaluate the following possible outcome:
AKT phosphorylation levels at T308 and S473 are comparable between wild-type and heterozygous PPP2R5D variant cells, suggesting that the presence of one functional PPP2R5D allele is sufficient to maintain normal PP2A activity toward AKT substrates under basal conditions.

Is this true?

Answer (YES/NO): NO